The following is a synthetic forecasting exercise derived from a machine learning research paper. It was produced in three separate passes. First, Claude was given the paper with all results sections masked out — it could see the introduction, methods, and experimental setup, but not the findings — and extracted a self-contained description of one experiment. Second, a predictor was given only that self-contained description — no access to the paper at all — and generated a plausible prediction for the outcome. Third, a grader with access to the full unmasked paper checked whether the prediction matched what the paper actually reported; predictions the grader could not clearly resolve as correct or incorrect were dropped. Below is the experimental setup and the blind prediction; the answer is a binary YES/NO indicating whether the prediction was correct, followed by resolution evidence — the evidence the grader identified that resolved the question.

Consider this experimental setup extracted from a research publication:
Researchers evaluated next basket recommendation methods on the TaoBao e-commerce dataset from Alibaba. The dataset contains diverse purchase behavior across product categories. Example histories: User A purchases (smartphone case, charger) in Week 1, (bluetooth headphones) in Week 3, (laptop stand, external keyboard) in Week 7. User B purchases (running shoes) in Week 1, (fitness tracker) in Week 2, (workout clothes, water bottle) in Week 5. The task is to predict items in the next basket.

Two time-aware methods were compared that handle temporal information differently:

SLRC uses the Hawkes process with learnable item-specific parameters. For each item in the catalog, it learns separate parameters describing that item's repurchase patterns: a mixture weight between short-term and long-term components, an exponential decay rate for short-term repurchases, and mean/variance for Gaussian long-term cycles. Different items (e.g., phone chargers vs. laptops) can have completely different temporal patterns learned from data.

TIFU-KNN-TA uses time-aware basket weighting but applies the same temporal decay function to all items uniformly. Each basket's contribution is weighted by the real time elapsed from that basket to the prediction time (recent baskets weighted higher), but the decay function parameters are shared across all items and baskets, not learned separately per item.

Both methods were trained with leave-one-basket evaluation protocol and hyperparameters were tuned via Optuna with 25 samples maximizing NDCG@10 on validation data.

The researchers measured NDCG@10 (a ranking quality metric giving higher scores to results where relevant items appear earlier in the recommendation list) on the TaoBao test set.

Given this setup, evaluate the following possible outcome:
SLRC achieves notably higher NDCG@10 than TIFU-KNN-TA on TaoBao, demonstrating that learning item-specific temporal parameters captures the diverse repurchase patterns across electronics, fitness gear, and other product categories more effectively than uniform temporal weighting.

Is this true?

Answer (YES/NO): YES